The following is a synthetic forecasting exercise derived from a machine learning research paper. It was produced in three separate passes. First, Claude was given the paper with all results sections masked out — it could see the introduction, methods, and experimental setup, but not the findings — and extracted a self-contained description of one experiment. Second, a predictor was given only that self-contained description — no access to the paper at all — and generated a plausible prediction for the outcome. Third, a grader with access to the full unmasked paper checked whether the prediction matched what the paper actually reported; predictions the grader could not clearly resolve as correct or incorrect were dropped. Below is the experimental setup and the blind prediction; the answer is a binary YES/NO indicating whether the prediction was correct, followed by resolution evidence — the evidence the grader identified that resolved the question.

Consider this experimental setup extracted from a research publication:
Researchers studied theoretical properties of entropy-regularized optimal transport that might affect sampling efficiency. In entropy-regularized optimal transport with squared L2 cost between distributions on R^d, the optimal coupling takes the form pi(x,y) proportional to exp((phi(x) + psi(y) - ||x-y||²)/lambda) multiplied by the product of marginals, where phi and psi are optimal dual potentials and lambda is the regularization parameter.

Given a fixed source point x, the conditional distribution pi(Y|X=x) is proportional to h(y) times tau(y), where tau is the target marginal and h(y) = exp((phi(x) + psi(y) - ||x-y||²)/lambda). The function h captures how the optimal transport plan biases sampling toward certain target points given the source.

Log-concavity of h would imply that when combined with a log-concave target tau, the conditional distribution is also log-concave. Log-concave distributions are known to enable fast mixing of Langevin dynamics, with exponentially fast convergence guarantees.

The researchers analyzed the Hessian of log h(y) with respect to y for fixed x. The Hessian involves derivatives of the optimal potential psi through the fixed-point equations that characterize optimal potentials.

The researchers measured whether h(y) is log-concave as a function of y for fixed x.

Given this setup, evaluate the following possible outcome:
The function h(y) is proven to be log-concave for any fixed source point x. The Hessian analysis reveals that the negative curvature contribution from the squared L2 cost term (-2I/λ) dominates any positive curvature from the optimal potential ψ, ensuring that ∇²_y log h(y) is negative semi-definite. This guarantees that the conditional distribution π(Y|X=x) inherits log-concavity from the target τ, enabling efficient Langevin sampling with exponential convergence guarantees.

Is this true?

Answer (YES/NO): NO